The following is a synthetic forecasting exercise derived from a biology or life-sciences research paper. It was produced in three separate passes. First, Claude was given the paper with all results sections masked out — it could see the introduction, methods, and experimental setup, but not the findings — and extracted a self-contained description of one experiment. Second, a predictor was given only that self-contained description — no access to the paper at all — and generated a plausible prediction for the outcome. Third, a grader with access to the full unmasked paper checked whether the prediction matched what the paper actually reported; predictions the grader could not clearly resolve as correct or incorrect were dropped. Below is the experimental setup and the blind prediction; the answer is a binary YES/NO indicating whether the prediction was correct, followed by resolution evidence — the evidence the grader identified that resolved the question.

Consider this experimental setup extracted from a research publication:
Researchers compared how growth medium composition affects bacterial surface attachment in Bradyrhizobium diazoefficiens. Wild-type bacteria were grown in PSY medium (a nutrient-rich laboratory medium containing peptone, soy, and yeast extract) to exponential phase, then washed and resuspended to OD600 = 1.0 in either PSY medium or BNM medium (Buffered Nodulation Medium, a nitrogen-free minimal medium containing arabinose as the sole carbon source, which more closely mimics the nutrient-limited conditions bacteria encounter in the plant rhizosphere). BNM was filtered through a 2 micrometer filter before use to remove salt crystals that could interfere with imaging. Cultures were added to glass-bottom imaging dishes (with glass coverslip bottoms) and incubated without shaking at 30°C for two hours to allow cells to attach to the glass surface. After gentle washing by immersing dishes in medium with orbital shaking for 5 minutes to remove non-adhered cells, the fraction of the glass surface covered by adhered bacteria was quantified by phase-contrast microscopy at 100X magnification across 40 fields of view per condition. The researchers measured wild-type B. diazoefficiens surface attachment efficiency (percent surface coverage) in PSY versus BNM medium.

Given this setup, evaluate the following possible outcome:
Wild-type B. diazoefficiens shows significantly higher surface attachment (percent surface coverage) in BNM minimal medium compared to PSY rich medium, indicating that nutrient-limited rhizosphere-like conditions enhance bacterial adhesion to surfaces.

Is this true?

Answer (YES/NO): YES